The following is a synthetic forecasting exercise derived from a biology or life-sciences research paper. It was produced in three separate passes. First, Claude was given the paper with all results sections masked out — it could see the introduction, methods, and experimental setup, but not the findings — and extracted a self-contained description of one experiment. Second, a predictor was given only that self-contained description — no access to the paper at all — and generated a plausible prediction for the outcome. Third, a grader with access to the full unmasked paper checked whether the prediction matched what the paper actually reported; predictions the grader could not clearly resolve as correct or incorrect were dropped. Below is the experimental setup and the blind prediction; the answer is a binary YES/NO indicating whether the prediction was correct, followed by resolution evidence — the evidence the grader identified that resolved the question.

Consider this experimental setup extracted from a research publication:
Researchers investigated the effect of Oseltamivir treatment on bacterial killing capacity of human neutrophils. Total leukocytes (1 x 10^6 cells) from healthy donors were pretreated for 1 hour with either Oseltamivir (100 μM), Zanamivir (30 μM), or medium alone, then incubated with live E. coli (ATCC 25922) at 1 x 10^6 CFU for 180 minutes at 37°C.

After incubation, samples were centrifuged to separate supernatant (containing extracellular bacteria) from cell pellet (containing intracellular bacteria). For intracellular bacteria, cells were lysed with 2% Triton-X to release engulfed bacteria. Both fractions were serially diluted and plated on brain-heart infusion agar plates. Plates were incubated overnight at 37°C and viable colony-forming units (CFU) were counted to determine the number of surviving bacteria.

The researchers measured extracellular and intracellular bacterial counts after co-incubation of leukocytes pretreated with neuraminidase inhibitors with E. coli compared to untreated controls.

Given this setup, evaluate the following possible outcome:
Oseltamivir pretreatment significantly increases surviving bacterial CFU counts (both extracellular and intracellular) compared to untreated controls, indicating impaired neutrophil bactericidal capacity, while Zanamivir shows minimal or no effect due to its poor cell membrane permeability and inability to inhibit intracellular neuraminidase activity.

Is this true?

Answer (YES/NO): NO